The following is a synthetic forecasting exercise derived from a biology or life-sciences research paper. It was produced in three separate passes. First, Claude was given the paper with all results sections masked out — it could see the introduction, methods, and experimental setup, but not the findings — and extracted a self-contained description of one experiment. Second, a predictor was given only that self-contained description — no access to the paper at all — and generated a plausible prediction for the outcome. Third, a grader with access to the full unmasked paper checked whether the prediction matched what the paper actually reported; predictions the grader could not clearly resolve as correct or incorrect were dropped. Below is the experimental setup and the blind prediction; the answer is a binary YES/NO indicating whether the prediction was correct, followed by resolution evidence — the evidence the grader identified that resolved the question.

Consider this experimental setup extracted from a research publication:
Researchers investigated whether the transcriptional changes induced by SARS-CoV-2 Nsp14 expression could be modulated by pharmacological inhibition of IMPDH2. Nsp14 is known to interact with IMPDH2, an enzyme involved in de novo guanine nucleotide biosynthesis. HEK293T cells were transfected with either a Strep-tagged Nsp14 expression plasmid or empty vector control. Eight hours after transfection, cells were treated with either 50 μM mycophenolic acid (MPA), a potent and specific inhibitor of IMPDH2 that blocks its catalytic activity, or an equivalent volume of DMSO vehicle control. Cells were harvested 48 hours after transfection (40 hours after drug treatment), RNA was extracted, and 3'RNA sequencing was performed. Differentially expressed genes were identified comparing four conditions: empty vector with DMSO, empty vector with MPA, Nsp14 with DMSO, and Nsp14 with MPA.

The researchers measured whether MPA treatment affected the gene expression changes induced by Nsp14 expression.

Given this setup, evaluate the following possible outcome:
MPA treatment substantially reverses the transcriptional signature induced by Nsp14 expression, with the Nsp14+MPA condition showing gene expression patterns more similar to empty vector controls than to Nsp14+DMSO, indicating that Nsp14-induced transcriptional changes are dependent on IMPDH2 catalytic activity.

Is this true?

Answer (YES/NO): YES